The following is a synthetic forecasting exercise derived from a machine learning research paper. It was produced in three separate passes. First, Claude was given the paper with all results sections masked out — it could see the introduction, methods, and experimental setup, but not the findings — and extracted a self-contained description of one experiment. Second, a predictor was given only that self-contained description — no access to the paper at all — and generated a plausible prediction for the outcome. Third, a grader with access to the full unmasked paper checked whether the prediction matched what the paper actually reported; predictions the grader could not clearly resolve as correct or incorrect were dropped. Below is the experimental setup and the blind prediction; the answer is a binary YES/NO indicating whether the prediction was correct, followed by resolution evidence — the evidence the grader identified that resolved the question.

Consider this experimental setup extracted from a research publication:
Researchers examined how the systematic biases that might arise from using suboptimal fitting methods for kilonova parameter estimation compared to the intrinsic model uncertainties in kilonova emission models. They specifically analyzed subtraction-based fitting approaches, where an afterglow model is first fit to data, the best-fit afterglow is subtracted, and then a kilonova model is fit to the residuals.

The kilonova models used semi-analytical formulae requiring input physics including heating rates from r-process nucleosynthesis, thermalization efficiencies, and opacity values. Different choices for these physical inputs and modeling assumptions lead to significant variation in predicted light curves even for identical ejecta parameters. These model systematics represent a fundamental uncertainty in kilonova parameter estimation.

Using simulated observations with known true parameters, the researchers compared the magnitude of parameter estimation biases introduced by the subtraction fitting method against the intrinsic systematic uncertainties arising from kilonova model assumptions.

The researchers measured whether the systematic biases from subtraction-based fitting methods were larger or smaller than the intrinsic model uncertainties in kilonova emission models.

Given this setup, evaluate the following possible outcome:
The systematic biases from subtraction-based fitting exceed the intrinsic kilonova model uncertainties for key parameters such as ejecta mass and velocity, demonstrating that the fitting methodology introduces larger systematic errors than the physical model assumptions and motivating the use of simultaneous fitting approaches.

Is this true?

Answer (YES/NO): NO